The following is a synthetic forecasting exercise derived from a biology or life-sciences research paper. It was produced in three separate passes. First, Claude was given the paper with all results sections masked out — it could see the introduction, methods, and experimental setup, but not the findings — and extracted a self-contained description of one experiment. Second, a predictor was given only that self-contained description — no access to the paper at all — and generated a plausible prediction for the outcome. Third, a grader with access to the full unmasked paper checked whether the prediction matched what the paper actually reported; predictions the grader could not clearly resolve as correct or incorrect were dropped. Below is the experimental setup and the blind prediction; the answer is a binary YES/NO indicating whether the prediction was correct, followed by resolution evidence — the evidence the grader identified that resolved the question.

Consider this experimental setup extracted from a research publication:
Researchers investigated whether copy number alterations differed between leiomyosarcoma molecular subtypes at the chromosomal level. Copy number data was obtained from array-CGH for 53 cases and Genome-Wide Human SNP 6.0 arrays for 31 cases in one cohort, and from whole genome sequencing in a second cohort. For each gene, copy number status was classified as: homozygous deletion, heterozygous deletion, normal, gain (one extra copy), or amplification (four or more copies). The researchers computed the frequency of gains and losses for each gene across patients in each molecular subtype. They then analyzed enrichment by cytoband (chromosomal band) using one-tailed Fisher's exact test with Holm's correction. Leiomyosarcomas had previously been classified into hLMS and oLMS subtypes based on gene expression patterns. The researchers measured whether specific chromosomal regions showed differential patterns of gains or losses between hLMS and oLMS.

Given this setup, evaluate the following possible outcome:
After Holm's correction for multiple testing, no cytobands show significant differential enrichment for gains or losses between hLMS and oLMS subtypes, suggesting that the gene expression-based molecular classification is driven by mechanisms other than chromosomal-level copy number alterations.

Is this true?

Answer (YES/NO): NO